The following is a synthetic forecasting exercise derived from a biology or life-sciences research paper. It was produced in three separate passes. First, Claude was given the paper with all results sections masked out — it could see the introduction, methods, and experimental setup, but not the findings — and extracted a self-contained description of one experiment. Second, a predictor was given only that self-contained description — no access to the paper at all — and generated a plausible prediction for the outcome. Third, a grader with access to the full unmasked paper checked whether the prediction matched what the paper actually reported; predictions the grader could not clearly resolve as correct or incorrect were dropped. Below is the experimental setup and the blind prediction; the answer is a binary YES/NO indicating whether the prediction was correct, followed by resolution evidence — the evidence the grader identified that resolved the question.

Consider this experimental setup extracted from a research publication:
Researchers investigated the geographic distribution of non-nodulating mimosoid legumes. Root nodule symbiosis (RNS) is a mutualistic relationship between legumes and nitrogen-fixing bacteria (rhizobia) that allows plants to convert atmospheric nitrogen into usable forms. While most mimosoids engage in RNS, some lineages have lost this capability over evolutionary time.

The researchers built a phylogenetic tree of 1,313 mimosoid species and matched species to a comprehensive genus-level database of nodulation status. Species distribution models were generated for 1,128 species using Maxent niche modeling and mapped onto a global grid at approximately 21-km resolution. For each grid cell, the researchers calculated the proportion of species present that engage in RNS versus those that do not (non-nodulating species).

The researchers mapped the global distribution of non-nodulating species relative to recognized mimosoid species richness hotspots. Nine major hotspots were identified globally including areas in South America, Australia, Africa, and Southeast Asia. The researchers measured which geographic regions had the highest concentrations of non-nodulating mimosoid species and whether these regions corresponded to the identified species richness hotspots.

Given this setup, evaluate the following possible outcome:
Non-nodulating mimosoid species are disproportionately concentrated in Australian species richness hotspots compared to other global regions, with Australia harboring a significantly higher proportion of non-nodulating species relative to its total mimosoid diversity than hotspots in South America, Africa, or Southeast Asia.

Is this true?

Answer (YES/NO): NO